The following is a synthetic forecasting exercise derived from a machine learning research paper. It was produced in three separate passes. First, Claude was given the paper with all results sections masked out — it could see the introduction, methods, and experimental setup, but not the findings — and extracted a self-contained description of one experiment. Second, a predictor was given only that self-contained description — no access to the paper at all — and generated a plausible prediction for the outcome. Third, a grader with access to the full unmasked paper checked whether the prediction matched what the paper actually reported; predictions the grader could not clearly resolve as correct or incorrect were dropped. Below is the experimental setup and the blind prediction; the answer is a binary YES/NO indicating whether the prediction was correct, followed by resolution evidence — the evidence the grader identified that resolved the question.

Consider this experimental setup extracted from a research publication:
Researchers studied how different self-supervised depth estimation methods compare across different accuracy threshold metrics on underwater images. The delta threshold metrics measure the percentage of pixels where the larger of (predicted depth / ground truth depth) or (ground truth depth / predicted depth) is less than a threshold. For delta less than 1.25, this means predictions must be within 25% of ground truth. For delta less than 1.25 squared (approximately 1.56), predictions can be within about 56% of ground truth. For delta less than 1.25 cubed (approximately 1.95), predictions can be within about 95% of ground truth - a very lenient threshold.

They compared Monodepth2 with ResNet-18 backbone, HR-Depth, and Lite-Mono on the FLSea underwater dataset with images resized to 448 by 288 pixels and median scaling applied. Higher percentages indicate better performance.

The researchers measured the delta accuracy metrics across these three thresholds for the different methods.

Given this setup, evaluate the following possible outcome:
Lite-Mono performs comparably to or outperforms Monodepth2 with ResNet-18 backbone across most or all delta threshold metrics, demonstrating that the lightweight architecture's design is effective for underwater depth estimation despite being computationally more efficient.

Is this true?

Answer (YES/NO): YES